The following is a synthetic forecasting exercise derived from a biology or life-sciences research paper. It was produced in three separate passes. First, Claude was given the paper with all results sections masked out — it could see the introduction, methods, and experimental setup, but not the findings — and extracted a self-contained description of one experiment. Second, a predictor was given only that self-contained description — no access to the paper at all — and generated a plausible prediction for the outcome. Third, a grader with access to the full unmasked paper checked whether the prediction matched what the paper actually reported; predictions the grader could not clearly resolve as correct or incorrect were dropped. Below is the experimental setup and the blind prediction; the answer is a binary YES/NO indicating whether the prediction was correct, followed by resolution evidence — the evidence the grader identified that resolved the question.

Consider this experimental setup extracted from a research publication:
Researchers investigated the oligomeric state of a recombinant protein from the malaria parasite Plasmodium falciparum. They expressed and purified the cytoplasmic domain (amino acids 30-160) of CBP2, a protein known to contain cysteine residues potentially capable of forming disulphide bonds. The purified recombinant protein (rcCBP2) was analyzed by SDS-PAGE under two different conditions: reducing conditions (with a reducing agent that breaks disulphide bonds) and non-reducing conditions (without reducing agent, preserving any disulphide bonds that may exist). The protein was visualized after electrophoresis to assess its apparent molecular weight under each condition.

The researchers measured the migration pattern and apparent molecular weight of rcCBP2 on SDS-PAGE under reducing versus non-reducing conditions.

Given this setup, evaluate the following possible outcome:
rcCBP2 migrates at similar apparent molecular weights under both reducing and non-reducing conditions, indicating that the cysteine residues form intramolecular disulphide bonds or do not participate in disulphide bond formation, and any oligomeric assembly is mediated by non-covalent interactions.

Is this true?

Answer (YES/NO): NO